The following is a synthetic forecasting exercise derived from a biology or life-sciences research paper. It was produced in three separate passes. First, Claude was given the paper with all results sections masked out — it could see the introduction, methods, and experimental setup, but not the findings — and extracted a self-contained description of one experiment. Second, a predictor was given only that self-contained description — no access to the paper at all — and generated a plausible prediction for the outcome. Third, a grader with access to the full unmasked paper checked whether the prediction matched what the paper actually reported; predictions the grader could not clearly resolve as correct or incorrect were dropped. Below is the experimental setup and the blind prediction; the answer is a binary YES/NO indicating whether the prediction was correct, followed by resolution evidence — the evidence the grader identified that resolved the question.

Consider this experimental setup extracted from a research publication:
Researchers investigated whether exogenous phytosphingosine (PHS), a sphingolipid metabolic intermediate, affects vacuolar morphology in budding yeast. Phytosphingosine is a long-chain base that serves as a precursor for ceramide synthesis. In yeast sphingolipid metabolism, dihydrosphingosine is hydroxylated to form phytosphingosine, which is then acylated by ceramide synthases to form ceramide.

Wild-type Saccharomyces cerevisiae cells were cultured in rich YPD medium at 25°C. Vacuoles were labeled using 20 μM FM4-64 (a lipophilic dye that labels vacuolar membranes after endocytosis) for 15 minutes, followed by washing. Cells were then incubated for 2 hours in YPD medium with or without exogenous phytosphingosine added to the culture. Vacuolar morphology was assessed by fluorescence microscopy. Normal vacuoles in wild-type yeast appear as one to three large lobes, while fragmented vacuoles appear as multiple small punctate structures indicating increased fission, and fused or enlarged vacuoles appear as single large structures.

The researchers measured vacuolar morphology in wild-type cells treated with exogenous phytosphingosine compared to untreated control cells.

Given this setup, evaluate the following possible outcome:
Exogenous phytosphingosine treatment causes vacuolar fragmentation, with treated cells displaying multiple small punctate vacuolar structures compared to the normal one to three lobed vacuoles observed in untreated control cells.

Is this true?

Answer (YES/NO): YES